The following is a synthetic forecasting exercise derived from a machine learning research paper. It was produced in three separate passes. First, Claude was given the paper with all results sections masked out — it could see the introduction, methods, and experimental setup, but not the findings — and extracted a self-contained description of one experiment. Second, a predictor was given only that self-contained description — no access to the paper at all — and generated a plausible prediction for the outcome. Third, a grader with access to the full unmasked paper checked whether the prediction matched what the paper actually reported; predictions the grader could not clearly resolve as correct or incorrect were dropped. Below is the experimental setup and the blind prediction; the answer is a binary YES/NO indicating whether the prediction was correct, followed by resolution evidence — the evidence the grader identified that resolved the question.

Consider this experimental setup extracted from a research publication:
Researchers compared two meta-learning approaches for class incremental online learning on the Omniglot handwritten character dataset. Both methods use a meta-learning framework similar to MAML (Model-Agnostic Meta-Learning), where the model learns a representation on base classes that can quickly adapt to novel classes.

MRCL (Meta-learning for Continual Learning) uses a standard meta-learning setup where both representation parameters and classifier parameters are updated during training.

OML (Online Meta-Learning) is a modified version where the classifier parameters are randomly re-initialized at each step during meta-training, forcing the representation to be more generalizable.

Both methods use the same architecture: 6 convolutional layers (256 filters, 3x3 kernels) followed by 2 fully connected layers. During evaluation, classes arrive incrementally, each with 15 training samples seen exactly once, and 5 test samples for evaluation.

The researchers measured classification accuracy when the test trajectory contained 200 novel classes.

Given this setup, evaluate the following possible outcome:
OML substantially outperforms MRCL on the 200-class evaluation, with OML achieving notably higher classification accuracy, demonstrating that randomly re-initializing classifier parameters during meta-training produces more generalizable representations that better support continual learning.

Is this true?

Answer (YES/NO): YES